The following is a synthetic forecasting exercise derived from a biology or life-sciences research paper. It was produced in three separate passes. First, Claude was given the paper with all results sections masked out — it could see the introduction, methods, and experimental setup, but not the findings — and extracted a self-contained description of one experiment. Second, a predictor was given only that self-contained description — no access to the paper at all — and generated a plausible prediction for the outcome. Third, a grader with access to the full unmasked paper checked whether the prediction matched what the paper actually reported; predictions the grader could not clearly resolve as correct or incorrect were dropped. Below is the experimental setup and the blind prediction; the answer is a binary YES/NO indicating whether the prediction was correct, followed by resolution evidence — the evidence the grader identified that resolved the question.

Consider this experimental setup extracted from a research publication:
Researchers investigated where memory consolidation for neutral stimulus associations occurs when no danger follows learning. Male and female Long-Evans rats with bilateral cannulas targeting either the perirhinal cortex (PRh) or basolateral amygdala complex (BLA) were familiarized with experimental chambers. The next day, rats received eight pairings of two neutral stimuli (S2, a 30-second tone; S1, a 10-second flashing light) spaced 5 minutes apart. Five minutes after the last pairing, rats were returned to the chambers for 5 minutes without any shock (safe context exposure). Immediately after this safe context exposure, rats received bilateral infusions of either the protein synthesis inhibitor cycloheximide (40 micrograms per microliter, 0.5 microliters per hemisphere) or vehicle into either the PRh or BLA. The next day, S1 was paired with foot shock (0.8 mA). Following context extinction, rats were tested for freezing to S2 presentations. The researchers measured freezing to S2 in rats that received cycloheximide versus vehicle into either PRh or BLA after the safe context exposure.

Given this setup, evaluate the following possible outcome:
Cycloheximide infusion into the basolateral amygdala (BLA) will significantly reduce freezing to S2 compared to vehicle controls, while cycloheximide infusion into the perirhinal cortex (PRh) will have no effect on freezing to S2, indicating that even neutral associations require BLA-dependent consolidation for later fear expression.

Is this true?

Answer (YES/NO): NO